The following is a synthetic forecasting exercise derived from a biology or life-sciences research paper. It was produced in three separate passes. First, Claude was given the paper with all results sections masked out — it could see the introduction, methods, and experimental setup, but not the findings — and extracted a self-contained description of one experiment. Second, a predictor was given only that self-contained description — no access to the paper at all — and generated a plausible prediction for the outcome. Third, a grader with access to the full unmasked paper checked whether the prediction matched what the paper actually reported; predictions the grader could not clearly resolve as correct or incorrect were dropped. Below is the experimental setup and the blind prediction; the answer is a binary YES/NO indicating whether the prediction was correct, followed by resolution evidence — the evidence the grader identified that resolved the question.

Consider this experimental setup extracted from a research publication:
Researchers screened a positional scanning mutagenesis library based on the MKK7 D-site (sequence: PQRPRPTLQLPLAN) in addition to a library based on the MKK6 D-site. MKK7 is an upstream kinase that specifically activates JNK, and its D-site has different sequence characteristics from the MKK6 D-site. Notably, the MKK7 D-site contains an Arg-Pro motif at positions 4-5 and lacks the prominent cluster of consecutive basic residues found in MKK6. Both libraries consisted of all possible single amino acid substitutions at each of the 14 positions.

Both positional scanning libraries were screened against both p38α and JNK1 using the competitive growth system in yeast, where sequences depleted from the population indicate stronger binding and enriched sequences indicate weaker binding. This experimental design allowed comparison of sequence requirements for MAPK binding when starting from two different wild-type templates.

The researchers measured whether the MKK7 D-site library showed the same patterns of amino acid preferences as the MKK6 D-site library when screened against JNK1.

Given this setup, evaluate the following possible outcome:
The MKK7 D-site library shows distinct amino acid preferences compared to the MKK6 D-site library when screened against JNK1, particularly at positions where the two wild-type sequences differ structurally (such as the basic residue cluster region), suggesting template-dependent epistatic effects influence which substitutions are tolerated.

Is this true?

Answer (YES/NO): YES